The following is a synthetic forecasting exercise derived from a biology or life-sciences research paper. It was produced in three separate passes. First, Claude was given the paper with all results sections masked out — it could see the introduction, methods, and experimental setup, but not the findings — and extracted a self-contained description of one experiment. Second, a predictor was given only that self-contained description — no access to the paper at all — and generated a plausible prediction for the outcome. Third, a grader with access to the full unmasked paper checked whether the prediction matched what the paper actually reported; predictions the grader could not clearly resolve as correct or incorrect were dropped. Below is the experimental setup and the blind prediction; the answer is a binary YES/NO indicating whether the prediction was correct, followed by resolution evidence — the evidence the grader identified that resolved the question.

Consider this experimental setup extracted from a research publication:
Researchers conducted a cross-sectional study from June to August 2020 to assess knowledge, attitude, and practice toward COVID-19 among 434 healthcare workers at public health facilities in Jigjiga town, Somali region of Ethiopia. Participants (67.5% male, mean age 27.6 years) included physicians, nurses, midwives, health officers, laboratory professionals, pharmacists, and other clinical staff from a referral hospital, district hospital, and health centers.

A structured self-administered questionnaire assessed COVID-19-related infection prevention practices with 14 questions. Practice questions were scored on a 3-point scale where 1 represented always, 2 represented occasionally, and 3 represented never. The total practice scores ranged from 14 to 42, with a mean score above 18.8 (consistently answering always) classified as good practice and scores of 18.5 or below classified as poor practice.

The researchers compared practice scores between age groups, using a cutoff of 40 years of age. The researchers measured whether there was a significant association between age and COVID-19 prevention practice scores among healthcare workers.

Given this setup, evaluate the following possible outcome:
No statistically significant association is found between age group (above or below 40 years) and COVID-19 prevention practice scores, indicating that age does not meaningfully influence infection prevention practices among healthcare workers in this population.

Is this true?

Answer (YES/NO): NO